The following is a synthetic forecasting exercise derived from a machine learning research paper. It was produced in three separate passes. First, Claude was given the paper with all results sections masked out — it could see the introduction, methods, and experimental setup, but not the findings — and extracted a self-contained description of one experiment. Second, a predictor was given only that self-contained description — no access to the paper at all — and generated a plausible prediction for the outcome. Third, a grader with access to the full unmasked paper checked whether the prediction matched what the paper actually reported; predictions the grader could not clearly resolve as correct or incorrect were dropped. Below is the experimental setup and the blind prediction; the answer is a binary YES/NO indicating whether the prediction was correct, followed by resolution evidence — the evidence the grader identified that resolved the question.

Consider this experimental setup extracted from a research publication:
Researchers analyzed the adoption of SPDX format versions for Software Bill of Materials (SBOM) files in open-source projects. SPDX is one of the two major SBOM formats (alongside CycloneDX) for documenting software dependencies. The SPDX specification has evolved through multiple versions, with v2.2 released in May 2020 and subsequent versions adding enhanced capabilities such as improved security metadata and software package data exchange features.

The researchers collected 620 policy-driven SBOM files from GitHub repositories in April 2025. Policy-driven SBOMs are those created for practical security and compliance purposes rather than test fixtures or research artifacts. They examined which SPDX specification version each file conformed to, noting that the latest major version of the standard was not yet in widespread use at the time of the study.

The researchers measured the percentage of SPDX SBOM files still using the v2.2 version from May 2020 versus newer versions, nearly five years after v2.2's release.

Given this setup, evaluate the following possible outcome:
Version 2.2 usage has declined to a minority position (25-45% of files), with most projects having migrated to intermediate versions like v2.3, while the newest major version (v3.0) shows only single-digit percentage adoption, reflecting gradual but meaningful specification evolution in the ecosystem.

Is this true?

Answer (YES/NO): NO